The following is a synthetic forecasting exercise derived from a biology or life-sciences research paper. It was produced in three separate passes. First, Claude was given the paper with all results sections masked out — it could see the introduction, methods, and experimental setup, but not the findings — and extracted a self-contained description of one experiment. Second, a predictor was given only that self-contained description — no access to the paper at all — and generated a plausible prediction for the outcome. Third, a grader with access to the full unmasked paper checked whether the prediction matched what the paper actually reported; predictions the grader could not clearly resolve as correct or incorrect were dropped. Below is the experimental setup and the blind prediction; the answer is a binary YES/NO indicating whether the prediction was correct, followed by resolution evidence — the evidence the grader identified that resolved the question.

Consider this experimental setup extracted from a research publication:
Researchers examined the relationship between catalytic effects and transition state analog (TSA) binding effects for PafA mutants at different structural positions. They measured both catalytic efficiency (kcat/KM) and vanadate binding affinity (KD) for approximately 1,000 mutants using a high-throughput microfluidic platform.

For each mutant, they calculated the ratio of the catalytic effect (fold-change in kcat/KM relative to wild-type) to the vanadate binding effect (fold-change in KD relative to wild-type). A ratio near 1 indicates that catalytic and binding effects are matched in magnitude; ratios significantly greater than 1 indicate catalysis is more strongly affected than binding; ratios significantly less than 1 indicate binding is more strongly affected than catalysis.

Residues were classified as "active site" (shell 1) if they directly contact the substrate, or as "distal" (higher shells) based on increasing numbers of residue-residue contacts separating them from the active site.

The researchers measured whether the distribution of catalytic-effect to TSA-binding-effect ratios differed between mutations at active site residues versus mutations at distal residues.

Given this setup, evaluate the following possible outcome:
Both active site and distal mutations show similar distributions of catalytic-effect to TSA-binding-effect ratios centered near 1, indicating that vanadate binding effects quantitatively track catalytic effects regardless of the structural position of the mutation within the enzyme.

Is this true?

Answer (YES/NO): NO